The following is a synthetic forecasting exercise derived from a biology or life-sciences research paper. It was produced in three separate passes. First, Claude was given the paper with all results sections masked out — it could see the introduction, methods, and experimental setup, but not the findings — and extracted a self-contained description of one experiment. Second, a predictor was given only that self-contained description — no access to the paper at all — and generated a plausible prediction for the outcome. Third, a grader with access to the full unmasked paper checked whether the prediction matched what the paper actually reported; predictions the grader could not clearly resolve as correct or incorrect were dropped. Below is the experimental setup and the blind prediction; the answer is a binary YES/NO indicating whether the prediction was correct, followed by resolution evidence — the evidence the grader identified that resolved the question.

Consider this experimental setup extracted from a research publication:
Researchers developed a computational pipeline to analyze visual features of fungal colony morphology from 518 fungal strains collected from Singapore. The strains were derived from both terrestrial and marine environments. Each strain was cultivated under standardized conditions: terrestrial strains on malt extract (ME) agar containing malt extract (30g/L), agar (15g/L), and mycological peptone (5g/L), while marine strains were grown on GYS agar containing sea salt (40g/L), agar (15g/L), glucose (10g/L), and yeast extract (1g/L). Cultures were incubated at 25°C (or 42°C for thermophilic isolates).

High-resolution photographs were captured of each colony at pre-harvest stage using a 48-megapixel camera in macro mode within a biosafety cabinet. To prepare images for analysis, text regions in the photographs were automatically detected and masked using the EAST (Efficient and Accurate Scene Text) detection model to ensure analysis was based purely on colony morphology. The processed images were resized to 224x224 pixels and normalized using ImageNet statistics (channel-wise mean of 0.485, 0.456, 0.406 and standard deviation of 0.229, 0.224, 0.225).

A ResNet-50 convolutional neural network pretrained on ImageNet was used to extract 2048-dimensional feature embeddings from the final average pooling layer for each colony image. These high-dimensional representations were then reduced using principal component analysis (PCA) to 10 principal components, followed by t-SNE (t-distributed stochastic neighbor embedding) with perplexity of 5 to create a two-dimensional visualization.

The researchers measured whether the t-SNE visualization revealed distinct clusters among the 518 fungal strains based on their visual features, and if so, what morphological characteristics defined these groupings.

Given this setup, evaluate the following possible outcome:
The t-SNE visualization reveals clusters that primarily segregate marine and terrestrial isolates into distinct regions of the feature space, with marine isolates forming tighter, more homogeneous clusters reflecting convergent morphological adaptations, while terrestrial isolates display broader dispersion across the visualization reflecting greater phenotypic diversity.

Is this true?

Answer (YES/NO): NO